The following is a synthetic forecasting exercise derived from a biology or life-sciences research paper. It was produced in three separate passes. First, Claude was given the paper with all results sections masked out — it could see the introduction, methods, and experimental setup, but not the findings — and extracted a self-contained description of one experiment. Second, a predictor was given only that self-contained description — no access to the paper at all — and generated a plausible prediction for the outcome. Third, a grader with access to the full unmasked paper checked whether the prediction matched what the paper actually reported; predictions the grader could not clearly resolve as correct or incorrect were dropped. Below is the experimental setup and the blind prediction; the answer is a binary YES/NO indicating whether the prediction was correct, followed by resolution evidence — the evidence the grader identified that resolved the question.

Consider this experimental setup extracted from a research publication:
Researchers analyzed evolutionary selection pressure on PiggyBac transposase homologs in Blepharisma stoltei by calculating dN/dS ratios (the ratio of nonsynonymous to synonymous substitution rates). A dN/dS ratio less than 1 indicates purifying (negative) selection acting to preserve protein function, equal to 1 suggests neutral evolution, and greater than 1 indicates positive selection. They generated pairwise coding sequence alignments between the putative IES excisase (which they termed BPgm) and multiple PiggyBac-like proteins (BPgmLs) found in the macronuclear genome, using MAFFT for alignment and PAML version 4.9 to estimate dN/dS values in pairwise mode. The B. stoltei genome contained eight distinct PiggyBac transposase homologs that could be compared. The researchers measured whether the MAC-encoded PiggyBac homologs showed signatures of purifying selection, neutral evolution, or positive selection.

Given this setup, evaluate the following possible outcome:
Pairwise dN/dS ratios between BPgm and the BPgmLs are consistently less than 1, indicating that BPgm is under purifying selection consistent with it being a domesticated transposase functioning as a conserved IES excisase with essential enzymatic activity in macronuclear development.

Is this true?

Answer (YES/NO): YES